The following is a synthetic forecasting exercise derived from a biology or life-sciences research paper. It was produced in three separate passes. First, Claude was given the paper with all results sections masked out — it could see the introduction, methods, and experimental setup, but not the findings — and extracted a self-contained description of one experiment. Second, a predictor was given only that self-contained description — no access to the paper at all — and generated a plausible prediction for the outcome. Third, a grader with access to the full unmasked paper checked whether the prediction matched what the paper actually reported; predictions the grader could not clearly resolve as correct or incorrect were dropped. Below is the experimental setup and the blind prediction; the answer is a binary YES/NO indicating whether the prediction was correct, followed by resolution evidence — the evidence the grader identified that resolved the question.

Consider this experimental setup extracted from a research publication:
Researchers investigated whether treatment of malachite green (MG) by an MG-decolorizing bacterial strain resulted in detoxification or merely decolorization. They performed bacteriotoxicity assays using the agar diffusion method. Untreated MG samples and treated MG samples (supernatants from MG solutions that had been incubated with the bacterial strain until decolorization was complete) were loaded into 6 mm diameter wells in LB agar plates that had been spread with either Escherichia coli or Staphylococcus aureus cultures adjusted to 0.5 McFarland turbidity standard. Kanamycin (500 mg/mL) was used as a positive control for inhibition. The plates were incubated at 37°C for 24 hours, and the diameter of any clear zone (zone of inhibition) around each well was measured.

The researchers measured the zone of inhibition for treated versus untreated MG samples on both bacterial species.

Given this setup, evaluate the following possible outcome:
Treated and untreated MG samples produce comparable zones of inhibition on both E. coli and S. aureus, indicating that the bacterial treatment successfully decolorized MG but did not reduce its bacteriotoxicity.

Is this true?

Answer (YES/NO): NO